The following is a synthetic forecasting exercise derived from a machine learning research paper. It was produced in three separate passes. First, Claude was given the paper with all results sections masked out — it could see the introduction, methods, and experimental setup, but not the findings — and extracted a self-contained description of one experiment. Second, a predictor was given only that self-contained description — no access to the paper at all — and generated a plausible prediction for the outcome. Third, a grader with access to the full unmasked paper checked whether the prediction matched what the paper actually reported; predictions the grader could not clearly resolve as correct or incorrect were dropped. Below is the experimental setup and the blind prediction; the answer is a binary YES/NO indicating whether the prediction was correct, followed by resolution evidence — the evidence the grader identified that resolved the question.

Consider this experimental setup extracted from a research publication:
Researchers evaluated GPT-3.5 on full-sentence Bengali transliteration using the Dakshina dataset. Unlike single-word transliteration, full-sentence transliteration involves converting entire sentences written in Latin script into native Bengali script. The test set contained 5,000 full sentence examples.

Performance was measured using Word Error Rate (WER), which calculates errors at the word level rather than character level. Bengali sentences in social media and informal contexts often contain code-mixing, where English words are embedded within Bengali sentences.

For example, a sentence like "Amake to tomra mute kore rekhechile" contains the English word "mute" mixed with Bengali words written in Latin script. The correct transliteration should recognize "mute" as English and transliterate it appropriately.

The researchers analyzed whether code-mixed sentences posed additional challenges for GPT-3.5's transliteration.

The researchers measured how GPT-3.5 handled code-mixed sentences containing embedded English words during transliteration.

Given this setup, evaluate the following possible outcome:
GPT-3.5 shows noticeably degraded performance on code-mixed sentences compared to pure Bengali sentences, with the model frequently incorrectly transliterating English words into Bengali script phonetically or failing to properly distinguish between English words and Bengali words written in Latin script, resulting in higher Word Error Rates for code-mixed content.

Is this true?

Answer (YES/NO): YES